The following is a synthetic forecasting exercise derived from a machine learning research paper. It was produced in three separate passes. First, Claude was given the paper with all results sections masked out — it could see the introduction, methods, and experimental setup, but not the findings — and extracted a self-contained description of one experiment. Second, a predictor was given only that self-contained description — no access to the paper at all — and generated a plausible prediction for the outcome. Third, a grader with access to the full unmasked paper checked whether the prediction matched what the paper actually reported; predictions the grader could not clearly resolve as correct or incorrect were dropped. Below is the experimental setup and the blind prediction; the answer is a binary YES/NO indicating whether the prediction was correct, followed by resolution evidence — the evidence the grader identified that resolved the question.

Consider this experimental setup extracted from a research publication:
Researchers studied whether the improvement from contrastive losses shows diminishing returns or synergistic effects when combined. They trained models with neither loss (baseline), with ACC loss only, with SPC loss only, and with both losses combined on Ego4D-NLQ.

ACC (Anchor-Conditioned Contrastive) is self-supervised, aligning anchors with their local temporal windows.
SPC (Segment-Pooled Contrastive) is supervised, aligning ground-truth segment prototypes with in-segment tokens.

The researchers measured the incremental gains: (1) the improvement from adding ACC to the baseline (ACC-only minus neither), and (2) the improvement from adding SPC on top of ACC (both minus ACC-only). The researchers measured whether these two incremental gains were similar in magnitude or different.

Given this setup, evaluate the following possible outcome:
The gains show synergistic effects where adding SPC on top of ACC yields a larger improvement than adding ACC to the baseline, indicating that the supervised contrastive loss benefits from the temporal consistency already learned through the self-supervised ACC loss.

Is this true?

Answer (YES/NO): NO